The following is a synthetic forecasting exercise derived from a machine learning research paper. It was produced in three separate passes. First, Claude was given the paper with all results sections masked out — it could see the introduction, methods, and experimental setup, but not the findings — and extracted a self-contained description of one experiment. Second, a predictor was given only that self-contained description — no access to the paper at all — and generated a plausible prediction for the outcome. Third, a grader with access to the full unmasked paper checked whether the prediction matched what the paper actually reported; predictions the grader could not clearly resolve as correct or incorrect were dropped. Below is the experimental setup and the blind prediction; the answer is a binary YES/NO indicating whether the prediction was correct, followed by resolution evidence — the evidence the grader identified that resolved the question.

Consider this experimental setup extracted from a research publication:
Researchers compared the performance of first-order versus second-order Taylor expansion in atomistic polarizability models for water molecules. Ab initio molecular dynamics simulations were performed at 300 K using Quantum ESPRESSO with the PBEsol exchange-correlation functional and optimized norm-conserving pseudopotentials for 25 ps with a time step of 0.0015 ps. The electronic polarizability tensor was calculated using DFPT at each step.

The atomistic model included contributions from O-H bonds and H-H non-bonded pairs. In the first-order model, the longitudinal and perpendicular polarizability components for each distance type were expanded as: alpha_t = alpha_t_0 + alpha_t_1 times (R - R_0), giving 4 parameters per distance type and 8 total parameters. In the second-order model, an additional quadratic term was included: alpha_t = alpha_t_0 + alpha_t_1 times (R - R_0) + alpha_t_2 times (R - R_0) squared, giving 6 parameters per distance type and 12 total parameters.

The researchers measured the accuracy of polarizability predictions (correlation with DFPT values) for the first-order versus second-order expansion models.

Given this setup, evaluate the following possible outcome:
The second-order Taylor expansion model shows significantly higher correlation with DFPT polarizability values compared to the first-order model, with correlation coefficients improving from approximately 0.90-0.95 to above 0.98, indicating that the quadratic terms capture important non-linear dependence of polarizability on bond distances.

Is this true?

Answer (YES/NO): NO